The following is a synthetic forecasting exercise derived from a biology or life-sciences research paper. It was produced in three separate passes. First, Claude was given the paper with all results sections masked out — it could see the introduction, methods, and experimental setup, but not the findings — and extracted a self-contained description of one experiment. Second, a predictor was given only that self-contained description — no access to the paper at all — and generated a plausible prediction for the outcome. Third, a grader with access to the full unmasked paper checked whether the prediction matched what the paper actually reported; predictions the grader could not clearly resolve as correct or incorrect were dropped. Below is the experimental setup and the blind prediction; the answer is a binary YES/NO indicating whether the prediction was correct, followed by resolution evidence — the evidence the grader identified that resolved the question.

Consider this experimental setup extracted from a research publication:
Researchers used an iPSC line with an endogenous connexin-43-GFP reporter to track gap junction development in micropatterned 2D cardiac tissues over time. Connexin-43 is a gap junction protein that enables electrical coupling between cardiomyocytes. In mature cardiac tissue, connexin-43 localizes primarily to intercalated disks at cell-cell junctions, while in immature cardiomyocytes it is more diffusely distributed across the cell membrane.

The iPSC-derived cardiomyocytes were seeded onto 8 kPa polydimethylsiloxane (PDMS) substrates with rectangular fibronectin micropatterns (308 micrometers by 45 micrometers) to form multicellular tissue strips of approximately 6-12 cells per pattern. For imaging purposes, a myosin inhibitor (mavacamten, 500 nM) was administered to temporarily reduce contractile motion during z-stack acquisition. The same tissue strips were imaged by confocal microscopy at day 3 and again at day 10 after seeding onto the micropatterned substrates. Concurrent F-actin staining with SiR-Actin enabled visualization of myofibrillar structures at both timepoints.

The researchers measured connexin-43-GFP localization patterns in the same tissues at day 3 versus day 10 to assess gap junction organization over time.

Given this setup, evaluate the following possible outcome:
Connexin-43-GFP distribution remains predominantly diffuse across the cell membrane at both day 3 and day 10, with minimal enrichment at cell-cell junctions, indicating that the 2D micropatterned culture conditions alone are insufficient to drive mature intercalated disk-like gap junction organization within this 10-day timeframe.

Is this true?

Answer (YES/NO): NO